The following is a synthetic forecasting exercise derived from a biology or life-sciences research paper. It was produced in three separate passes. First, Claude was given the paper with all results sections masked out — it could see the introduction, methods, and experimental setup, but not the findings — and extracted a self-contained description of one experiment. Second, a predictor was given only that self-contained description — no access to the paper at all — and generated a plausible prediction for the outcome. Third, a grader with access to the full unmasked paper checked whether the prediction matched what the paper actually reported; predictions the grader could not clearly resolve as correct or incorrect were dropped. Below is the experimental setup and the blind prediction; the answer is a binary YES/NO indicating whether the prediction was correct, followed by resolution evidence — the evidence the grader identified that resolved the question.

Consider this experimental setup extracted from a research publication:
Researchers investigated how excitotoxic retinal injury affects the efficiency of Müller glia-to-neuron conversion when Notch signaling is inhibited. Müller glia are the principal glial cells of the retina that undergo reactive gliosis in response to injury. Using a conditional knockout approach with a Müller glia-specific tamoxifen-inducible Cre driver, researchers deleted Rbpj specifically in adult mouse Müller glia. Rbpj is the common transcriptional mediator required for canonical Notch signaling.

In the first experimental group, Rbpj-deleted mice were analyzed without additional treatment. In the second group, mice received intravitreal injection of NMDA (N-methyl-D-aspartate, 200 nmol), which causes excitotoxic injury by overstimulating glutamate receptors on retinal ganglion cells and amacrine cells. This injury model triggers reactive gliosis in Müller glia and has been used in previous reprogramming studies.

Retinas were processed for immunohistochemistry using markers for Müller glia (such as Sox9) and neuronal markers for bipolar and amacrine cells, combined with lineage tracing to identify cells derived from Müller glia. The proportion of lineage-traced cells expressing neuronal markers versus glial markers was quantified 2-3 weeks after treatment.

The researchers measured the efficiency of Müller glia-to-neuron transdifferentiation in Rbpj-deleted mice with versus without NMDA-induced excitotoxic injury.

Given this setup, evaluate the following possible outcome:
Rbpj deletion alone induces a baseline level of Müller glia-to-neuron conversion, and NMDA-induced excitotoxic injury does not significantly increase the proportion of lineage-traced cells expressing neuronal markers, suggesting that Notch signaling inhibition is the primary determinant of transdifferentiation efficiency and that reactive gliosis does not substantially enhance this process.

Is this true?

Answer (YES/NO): NO